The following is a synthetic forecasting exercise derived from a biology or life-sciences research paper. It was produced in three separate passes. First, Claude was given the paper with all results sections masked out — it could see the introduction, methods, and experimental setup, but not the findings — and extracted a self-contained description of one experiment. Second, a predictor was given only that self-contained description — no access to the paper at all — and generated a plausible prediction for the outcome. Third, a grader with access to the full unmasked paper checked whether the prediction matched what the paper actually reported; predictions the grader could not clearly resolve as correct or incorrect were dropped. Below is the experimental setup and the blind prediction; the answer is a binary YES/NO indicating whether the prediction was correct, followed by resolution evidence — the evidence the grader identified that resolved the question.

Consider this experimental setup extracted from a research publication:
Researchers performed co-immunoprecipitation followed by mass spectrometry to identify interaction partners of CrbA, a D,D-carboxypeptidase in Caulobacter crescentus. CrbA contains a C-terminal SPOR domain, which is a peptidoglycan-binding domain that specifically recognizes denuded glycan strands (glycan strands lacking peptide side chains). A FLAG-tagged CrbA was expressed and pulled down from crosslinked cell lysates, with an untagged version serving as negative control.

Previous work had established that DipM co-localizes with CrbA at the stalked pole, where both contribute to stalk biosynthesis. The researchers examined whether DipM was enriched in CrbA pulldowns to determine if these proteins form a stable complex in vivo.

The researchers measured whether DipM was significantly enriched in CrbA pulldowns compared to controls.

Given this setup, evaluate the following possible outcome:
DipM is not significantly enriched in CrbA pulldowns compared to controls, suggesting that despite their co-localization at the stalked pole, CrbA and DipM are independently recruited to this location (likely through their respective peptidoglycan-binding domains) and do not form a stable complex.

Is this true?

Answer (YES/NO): NO